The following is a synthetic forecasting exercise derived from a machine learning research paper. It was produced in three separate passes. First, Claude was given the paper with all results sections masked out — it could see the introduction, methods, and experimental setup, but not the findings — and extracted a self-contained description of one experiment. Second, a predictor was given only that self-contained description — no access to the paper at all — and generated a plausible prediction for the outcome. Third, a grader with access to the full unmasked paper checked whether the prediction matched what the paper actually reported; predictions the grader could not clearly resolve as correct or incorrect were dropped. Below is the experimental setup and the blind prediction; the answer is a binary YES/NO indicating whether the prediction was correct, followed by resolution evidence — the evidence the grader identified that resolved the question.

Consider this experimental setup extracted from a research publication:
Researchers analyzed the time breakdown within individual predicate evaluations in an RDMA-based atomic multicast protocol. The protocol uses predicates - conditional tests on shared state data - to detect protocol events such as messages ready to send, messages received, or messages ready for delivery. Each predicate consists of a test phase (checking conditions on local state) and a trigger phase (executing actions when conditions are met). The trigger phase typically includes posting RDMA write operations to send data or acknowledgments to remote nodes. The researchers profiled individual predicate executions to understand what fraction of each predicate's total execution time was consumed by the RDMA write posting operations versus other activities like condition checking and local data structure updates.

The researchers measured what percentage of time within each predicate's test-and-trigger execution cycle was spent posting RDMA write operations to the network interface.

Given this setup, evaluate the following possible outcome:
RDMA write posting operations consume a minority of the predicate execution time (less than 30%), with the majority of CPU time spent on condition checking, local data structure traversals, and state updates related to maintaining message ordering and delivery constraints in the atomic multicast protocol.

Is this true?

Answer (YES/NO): NO